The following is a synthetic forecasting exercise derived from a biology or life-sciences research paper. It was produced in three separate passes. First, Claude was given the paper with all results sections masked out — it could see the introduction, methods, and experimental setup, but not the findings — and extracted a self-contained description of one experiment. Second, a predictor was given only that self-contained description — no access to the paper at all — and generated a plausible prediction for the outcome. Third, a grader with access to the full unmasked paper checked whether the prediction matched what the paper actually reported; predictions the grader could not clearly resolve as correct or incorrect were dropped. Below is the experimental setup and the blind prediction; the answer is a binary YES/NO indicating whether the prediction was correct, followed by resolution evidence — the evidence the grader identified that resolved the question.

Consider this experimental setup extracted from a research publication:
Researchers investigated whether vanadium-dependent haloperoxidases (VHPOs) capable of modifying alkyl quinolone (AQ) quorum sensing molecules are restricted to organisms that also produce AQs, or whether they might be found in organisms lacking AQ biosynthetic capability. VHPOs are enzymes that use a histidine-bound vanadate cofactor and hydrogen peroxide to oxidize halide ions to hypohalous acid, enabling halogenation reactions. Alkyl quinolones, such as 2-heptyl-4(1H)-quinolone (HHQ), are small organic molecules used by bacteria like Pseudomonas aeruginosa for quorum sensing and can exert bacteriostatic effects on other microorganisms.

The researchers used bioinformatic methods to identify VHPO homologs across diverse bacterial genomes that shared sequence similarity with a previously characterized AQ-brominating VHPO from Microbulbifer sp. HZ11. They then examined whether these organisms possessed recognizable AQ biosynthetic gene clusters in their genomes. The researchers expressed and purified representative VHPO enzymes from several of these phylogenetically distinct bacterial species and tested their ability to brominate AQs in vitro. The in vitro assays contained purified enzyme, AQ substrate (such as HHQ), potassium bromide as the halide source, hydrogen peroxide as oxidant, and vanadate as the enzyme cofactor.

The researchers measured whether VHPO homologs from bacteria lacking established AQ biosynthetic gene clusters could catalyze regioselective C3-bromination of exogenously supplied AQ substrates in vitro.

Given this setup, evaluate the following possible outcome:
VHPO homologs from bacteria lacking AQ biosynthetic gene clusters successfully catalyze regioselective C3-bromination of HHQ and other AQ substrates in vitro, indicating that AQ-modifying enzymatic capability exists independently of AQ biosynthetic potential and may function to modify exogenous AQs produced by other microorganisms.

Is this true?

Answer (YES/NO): YES